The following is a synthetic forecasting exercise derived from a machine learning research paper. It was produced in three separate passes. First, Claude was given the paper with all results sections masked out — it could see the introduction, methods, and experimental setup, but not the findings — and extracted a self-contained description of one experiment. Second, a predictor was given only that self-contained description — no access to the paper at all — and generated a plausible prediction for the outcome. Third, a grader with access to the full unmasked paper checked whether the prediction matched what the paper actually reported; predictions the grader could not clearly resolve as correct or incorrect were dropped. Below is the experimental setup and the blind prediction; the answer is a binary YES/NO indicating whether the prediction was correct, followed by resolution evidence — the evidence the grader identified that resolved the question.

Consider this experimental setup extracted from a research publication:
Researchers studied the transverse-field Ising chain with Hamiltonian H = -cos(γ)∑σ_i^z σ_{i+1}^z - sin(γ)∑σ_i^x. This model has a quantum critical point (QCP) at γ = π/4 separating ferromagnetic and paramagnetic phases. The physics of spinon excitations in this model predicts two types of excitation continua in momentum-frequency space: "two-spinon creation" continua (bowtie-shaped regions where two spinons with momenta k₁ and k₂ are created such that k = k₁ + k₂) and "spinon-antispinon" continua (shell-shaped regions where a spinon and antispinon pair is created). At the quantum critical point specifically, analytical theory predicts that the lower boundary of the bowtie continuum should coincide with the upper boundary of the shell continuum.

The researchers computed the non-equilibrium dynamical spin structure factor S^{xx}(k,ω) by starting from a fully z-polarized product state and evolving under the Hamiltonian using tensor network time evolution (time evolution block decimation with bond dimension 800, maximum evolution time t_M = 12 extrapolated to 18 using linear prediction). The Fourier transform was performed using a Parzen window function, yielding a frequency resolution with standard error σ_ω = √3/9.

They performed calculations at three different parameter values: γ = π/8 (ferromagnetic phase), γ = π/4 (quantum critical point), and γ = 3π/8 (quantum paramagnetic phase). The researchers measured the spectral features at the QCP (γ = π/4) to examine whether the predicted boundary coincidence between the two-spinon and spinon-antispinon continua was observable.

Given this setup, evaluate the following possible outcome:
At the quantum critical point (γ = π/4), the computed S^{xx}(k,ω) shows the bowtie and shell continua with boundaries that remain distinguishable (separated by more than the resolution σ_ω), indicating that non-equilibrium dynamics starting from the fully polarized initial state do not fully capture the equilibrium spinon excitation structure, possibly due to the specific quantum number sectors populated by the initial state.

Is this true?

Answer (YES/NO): NO